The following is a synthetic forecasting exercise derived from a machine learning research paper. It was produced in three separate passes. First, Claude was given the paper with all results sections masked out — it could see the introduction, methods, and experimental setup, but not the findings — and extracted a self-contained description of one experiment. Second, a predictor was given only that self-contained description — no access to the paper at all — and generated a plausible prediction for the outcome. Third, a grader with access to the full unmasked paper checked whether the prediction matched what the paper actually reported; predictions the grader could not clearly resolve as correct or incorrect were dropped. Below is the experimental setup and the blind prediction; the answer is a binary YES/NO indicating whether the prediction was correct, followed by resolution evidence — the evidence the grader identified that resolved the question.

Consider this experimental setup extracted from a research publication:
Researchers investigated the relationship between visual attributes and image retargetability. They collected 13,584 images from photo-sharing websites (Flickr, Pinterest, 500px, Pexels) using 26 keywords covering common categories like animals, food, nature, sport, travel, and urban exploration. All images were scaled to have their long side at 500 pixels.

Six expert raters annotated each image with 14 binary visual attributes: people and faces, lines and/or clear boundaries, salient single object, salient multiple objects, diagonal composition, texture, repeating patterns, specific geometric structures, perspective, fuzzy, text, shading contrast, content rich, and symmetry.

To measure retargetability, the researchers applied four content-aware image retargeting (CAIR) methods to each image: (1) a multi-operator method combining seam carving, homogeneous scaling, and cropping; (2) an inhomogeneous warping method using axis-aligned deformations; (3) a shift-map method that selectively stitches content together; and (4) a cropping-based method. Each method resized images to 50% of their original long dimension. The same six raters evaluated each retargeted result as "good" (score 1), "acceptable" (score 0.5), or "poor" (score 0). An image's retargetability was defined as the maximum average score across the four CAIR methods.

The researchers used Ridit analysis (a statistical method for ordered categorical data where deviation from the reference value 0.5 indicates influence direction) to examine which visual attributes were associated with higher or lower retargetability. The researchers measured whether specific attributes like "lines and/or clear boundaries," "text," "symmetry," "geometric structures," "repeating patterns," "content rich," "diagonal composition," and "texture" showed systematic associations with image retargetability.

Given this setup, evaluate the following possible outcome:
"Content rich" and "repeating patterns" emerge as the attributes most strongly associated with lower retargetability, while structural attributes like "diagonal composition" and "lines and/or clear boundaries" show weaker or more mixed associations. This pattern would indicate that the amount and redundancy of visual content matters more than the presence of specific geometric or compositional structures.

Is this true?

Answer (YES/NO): NO